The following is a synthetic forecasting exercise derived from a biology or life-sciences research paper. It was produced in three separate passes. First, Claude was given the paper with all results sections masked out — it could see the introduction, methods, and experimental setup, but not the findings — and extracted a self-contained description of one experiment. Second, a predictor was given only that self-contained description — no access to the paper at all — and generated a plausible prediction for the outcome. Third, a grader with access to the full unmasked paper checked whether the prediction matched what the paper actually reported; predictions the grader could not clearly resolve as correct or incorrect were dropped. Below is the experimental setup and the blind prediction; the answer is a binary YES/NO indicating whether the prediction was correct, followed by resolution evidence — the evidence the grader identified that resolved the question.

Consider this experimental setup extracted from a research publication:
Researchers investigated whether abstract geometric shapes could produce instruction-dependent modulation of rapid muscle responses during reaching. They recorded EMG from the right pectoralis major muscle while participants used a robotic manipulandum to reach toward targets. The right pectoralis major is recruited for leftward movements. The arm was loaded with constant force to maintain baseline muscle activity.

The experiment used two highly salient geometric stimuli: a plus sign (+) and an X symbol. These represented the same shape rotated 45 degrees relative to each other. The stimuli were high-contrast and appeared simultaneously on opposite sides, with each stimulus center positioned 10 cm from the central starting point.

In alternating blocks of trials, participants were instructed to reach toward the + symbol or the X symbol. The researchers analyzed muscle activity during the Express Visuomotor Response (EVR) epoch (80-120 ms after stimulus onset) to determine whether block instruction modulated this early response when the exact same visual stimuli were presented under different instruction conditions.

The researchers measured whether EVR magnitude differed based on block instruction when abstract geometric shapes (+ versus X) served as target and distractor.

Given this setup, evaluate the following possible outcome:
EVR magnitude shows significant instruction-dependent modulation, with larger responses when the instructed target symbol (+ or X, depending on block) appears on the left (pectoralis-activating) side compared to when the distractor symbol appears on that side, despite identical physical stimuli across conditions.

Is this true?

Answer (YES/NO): NO